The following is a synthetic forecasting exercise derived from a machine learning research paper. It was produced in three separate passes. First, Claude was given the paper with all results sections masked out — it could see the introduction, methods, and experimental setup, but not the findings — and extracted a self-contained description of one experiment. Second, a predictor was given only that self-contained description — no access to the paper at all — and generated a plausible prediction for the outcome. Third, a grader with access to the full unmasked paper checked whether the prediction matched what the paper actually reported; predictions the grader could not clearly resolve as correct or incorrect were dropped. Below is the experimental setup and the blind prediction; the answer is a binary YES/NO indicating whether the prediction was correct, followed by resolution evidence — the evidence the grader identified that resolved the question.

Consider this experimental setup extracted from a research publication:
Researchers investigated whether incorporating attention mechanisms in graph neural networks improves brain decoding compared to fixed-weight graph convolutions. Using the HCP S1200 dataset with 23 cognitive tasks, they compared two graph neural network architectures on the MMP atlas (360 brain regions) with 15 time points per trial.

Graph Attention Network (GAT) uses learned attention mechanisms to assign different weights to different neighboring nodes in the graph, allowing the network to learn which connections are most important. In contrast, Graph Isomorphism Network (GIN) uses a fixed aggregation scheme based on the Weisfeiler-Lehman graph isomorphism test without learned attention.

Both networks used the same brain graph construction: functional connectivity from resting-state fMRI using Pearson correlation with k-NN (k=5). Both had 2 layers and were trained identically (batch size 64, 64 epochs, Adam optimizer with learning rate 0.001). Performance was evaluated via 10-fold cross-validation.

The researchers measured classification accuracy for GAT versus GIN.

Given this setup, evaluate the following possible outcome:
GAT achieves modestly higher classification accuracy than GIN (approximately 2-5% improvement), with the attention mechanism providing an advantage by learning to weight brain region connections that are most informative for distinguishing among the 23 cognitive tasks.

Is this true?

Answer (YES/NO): YES